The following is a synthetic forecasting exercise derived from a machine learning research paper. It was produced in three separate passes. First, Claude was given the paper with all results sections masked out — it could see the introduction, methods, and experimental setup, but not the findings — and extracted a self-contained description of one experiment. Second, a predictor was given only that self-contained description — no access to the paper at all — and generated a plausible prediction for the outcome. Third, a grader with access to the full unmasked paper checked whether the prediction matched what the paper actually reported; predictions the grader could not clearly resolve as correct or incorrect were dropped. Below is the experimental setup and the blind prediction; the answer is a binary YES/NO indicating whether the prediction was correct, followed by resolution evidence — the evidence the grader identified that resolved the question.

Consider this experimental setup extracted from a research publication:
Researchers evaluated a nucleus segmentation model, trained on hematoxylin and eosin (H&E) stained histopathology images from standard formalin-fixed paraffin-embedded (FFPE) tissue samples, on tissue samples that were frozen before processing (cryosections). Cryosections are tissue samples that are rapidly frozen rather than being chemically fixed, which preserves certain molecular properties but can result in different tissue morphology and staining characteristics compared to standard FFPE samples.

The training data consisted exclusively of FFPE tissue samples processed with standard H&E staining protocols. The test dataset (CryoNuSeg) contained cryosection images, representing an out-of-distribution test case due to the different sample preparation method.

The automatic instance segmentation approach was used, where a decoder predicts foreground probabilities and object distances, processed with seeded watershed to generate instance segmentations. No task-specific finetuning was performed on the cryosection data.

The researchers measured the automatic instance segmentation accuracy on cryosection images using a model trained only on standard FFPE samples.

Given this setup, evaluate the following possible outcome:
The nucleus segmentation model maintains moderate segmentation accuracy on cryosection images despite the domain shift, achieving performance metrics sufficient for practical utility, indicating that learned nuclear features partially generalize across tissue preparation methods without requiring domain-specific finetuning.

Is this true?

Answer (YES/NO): NO